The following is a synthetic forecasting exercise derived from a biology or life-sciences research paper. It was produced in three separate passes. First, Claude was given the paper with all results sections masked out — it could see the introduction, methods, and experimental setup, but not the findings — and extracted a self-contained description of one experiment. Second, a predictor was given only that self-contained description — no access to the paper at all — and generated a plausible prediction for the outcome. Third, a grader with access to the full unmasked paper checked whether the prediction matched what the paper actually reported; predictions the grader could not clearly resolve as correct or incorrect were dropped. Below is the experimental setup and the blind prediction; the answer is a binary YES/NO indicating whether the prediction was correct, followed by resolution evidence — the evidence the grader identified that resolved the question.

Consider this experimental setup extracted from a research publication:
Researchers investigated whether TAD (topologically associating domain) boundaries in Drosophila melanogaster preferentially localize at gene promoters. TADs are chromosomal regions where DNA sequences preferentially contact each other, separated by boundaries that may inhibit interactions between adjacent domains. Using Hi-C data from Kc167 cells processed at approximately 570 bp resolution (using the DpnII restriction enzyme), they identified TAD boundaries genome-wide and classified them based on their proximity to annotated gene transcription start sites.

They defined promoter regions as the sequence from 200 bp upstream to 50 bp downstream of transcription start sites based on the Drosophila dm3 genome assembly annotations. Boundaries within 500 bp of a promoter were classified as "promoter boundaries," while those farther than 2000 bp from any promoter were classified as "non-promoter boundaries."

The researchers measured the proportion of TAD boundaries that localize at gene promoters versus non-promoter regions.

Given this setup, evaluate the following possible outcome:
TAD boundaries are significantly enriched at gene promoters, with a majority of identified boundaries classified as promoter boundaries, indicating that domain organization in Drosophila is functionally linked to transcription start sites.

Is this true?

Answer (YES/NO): YES